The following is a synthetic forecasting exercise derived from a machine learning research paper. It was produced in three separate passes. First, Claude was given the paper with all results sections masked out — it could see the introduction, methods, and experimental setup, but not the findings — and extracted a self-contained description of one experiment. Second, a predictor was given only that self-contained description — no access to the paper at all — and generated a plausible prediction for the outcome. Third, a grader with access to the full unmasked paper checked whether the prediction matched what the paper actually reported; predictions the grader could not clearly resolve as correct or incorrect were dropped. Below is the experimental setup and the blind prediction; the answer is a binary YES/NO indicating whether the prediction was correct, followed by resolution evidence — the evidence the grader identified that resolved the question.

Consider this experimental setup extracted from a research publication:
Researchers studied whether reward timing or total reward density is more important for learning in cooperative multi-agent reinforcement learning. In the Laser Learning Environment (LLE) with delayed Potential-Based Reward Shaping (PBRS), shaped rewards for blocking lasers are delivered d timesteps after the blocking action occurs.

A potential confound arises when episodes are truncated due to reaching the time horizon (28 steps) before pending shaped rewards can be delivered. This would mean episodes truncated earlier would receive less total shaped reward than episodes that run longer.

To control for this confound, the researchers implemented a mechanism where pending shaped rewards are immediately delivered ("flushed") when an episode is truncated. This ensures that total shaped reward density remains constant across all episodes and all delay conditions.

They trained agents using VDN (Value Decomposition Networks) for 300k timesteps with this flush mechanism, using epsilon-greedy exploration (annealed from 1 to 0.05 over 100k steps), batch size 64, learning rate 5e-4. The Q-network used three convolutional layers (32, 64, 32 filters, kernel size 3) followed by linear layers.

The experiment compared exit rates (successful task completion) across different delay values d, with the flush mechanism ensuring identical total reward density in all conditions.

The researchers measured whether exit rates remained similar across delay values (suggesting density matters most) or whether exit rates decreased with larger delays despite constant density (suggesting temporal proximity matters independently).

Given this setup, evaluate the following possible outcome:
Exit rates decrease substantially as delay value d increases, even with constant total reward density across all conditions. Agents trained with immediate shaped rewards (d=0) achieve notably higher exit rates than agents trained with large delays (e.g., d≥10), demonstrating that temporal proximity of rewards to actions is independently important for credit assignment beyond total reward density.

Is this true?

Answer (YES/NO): YES